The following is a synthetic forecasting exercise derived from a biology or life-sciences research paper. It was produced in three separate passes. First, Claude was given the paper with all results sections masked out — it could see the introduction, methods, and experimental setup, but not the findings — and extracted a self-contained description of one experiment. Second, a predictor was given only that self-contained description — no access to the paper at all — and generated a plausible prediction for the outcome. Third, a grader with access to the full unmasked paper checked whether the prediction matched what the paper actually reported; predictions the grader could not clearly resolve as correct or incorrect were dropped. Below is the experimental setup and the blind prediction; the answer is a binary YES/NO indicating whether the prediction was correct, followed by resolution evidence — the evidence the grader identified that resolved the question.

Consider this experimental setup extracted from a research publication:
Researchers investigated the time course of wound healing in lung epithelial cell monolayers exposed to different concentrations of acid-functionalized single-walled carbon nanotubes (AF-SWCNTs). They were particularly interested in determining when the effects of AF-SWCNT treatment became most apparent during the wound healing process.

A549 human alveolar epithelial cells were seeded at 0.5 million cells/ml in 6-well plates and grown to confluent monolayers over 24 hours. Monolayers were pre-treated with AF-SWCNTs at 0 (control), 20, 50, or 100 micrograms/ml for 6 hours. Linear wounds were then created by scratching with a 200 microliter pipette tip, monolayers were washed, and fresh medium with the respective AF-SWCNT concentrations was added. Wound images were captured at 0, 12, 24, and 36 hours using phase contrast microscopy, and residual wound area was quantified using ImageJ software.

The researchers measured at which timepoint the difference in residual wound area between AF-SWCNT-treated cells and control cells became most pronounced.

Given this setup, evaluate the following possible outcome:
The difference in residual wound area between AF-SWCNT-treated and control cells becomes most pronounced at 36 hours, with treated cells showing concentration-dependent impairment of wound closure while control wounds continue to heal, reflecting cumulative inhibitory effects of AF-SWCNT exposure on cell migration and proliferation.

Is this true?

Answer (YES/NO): YES